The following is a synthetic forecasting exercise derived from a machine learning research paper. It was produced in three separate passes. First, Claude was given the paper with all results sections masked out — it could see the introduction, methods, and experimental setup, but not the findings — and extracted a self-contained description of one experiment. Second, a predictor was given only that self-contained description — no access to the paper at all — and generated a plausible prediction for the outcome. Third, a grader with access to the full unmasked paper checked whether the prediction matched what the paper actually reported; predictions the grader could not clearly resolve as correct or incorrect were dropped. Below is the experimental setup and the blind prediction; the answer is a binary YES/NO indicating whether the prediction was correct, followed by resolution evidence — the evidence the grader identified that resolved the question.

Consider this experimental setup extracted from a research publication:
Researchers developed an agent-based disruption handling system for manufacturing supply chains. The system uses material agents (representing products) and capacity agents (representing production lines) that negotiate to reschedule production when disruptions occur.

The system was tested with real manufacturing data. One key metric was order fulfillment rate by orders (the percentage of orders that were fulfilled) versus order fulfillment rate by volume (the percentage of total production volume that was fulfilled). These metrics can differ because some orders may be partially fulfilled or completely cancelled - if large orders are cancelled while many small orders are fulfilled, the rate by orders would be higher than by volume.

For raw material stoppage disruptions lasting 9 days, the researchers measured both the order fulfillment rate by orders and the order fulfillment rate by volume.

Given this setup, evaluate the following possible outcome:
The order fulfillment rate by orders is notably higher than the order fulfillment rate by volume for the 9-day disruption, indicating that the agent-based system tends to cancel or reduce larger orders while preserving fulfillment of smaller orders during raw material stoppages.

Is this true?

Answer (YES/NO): YES